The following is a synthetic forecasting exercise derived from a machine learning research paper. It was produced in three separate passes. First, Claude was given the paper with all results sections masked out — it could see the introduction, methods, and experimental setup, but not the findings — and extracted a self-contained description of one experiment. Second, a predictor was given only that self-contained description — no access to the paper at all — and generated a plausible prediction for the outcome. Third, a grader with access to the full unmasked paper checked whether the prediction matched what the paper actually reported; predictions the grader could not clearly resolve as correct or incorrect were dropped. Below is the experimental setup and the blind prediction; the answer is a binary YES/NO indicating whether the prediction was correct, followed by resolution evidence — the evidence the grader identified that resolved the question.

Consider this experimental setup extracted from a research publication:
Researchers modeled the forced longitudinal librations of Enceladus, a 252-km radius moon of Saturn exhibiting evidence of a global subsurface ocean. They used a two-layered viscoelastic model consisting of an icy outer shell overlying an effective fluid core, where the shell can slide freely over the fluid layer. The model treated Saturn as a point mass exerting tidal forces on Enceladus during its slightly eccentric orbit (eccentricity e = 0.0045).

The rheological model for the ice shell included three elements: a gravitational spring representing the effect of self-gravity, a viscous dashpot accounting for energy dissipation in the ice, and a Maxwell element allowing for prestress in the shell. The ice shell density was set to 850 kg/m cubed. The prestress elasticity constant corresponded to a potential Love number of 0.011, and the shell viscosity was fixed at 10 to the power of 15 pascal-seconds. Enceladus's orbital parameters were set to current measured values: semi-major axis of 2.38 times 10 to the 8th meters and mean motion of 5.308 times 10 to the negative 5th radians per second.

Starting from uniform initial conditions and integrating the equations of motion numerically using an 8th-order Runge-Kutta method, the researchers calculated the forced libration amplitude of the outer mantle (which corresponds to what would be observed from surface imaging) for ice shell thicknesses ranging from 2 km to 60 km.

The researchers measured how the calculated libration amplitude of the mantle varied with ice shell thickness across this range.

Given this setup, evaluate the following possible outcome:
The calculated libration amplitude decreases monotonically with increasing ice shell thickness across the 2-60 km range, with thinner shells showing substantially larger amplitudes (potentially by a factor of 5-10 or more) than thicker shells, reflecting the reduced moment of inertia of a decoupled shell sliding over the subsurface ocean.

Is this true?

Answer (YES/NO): NO